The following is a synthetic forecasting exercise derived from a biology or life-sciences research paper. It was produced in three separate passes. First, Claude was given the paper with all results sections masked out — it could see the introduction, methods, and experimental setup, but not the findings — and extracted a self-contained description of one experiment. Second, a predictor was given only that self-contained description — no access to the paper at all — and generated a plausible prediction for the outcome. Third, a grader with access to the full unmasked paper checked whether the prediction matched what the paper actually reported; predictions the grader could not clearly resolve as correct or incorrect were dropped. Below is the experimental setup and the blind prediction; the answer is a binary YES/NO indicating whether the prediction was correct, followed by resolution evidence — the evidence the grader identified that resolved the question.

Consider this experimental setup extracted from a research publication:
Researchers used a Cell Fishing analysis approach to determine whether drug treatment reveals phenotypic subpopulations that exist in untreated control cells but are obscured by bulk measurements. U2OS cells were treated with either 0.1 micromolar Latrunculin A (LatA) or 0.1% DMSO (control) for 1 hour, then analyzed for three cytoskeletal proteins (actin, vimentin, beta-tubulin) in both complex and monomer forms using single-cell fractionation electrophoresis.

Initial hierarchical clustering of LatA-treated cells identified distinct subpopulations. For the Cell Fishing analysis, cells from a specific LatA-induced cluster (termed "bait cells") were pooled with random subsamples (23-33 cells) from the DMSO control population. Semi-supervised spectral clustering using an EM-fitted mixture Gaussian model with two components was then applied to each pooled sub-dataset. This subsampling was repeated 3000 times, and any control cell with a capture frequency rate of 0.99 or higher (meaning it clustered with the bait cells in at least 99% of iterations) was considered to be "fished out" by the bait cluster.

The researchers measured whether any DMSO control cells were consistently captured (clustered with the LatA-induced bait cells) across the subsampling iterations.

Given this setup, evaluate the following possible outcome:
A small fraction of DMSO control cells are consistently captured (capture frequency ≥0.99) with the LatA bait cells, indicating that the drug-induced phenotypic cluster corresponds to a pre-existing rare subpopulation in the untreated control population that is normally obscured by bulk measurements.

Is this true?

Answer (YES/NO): YES